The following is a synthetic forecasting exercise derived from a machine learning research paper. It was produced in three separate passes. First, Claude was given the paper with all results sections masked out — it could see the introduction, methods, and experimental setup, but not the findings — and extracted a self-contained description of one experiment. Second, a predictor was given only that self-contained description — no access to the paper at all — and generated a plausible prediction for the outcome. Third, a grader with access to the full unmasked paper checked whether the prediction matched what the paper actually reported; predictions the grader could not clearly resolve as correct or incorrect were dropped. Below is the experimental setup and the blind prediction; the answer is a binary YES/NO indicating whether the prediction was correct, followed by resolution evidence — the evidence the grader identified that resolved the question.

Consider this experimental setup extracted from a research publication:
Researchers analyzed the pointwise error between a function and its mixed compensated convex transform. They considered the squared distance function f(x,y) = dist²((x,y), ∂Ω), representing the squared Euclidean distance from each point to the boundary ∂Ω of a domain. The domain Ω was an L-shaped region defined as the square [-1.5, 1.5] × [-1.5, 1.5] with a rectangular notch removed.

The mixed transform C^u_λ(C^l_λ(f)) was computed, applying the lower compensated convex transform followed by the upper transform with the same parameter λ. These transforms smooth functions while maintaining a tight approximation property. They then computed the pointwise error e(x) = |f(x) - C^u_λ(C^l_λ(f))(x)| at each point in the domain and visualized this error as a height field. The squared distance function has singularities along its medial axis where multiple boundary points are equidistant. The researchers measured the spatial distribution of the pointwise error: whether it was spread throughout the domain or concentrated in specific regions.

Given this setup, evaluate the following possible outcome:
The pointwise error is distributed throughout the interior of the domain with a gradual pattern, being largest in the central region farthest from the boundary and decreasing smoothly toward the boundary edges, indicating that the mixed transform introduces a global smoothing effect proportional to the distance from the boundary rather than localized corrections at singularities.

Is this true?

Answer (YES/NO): NO